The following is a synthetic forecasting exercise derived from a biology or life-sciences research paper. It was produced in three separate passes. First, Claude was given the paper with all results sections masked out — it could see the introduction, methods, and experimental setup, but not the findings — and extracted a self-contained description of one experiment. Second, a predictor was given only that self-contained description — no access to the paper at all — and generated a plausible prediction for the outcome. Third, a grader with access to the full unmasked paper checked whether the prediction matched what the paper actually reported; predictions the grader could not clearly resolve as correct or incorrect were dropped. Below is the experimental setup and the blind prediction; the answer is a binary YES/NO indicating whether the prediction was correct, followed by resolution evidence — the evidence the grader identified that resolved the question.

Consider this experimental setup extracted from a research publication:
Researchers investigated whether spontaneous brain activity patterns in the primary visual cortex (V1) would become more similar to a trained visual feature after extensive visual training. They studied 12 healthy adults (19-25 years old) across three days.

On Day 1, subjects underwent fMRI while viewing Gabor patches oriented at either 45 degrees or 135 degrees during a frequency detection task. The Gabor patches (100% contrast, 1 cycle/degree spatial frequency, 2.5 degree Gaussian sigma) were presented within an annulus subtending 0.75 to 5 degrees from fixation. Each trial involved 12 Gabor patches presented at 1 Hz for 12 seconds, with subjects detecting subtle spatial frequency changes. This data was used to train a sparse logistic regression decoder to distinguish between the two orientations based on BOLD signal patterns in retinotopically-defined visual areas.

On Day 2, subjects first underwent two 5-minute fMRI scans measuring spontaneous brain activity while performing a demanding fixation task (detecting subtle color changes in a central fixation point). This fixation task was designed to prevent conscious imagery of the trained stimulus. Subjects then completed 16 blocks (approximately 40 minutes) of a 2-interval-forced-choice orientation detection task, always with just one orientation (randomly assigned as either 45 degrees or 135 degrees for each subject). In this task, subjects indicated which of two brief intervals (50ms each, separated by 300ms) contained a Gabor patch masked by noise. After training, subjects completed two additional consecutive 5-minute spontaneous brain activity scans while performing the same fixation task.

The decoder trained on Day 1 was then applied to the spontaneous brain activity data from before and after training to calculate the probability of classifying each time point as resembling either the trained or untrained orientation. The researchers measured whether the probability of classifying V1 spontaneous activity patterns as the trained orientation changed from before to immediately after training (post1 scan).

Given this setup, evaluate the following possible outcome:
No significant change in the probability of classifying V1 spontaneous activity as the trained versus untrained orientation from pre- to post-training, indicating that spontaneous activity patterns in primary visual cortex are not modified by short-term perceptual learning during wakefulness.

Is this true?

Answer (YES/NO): NO